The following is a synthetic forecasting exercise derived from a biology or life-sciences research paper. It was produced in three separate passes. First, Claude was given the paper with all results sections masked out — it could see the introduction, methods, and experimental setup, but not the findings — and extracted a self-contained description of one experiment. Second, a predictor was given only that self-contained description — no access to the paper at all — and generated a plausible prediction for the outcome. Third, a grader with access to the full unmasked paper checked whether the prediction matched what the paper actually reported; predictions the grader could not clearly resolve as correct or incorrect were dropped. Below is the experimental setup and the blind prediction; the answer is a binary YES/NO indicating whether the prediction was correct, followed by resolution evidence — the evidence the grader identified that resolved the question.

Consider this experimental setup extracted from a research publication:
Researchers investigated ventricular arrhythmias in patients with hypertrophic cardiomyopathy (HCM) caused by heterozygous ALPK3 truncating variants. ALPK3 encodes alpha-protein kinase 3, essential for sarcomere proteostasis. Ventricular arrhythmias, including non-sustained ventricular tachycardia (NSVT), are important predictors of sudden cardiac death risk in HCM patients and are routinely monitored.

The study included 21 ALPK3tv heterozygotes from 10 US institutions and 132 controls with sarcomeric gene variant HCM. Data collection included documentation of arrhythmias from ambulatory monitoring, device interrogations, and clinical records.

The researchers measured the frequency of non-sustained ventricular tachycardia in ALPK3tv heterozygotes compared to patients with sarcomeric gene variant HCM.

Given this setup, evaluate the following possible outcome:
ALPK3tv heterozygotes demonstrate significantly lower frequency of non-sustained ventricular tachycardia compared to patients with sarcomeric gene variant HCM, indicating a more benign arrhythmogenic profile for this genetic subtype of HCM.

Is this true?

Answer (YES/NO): NO